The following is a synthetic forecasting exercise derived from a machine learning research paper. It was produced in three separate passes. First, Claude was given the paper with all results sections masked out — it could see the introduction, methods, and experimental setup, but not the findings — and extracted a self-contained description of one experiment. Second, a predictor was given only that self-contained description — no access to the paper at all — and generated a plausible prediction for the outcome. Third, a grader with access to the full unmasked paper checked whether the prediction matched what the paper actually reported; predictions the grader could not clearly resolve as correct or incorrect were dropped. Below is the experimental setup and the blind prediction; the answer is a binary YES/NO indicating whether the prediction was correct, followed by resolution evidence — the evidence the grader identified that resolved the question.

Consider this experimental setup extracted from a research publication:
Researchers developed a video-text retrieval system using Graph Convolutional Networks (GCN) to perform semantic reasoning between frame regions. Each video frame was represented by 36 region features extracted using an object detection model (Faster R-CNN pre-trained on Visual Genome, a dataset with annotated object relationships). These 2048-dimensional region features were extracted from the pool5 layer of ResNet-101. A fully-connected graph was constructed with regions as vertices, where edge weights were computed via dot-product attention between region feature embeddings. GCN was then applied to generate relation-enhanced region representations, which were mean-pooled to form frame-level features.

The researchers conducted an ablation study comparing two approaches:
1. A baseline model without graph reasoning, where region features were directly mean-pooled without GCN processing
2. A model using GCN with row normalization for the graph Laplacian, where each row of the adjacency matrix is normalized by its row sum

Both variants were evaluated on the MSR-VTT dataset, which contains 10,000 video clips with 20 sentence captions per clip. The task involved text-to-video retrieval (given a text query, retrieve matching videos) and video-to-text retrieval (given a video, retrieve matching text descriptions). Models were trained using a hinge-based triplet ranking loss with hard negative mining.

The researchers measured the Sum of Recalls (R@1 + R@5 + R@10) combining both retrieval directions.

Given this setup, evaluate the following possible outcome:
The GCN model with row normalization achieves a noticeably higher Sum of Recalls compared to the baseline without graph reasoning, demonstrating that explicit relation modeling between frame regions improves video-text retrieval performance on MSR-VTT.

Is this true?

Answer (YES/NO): NO